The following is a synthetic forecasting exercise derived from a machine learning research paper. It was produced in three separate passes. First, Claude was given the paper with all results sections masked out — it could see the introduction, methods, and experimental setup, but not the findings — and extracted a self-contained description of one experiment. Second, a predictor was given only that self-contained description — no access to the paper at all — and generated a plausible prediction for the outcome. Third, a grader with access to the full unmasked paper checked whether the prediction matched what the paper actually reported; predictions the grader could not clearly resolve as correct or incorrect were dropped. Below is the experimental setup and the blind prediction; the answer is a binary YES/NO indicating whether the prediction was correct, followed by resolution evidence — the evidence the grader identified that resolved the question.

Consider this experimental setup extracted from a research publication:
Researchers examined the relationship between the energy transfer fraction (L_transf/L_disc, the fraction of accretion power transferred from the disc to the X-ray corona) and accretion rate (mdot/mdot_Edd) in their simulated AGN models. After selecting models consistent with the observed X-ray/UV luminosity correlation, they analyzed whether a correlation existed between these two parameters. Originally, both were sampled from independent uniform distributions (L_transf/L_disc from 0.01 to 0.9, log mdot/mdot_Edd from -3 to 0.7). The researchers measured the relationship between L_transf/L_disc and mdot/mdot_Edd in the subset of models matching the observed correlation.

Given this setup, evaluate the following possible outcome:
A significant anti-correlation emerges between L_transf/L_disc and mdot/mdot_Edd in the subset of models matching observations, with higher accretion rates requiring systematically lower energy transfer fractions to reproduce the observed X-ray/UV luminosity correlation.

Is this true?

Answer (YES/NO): YES